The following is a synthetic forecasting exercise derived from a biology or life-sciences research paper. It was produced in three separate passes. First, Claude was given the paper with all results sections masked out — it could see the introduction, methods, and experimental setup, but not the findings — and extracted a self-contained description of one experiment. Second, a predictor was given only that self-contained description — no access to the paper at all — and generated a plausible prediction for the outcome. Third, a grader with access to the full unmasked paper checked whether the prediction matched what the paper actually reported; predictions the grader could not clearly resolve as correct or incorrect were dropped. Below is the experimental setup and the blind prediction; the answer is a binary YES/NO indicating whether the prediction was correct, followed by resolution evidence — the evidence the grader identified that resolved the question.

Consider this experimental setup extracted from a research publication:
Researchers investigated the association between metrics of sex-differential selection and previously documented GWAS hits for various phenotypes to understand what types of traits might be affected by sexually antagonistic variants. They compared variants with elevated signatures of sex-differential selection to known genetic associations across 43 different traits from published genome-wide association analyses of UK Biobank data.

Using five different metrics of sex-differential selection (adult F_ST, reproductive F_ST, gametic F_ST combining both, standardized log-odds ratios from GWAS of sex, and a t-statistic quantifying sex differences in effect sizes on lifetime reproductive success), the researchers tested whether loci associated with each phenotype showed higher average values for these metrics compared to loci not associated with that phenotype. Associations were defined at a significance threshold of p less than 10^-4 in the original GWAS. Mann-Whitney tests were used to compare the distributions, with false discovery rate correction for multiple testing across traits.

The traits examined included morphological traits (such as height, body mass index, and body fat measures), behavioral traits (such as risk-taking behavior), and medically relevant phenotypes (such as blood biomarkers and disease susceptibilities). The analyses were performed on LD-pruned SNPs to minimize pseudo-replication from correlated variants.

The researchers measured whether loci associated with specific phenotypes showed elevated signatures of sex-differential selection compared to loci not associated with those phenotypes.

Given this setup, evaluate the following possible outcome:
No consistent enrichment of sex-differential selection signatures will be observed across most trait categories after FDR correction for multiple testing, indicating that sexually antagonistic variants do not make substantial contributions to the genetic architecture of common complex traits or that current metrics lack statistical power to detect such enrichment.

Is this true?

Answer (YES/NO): NO